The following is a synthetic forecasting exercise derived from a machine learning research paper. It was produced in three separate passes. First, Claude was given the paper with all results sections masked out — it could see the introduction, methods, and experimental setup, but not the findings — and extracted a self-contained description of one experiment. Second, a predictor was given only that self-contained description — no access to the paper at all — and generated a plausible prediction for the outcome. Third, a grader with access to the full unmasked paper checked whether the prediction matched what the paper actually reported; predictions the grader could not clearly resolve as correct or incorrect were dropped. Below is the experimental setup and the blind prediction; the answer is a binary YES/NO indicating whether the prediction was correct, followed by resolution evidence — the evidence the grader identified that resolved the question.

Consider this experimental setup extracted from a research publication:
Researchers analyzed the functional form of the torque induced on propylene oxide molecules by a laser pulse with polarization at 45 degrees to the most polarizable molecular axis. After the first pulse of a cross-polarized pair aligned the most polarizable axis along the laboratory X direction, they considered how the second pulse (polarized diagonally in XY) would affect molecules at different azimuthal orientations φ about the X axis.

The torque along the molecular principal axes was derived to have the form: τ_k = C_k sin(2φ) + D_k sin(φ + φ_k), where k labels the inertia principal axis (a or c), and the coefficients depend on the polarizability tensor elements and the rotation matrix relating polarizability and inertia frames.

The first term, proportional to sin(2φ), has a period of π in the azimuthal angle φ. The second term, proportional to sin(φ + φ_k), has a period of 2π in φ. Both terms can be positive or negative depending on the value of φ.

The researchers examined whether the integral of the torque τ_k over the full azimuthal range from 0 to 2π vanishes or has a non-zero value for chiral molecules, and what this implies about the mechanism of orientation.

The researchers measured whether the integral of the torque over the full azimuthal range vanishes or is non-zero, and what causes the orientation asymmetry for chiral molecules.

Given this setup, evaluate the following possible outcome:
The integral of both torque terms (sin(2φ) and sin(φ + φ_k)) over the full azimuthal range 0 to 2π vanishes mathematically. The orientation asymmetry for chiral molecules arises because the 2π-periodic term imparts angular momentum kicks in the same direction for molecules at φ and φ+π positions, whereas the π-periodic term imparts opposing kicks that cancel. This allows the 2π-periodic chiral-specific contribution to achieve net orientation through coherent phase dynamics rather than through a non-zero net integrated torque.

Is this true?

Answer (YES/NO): NO